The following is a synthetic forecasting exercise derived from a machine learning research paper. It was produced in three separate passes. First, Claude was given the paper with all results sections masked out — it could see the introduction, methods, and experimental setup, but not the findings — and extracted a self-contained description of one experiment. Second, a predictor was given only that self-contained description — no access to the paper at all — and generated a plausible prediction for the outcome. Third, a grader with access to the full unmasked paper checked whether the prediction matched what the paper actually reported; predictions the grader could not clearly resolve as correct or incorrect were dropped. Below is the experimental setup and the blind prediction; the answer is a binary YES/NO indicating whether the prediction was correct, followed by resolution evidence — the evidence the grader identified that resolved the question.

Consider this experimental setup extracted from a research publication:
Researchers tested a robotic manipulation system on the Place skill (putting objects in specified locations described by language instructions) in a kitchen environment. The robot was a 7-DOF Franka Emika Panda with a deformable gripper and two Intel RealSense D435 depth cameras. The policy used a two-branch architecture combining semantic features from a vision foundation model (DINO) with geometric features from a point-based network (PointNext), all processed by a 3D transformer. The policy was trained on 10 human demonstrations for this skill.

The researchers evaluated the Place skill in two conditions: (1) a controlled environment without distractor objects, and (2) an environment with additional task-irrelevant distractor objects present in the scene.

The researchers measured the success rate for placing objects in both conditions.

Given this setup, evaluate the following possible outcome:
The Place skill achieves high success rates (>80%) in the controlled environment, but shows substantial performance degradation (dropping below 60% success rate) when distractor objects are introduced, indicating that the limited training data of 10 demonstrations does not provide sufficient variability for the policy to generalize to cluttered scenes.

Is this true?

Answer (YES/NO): NO